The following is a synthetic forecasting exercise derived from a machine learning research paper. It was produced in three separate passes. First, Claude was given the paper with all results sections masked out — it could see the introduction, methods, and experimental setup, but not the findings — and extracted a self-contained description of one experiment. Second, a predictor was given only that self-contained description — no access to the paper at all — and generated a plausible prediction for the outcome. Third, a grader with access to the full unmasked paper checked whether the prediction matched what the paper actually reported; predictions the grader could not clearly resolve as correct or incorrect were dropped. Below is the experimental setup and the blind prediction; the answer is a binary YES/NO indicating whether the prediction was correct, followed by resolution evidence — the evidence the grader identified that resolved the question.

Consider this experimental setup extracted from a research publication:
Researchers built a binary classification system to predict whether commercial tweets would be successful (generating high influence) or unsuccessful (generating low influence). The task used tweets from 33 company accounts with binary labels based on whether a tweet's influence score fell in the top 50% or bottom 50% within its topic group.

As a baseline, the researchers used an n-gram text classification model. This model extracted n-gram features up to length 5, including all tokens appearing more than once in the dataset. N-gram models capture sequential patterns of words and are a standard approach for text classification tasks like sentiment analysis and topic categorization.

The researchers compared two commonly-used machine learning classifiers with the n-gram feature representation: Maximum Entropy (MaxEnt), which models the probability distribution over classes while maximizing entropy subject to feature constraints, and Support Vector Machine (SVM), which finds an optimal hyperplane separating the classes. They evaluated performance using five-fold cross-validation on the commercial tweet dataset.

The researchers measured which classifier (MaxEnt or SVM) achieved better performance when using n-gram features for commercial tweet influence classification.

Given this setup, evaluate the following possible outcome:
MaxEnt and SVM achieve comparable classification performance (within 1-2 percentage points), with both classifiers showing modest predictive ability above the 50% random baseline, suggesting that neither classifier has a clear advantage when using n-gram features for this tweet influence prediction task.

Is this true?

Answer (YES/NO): NO